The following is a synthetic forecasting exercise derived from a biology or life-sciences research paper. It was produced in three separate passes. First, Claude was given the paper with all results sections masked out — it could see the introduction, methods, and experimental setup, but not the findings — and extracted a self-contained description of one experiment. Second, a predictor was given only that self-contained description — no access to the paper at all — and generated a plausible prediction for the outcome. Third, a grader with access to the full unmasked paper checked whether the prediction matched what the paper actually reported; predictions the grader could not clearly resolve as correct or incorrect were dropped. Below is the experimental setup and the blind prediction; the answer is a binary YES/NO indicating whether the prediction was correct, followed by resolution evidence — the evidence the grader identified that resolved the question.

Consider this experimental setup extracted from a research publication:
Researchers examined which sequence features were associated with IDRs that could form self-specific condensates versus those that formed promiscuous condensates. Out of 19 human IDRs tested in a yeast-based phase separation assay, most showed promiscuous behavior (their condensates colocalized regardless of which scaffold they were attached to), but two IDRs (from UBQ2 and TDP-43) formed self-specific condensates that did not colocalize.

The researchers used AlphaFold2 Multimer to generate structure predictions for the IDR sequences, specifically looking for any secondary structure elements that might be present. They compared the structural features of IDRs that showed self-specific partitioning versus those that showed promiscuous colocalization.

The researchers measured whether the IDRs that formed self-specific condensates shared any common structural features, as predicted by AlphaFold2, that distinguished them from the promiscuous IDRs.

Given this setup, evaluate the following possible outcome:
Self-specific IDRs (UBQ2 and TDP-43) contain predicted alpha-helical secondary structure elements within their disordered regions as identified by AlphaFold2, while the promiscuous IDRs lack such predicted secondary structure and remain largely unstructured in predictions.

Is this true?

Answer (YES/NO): NO